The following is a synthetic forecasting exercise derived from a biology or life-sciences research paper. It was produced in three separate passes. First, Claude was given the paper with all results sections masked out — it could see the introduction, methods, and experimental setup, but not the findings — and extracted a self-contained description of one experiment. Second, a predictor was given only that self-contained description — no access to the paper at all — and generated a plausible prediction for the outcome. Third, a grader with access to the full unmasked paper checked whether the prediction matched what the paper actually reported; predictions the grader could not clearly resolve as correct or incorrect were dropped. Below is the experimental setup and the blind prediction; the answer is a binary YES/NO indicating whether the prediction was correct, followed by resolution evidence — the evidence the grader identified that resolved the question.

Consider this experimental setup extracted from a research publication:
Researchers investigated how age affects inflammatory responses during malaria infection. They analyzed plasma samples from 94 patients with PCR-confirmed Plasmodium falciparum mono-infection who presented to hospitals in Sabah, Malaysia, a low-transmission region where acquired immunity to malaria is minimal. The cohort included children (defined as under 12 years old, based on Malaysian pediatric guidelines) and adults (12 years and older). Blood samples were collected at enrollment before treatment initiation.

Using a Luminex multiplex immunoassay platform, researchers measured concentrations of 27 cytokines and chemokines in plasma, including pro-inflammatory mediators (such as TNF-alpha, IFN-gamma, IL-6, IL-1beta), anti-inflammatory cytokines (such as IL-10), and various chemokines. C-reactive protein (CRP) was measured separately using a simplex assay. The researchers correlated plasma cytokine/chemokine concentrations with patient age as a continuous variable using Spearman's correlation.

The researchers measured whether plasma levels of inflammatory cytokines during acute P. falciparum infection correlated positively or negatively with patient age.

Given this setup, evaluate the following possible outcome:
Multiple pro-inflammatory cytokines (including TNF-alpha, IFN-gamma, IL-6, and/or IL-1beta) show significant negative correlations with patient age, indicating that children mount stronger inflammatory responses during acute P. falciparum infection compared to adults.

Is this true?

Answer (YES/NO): NO